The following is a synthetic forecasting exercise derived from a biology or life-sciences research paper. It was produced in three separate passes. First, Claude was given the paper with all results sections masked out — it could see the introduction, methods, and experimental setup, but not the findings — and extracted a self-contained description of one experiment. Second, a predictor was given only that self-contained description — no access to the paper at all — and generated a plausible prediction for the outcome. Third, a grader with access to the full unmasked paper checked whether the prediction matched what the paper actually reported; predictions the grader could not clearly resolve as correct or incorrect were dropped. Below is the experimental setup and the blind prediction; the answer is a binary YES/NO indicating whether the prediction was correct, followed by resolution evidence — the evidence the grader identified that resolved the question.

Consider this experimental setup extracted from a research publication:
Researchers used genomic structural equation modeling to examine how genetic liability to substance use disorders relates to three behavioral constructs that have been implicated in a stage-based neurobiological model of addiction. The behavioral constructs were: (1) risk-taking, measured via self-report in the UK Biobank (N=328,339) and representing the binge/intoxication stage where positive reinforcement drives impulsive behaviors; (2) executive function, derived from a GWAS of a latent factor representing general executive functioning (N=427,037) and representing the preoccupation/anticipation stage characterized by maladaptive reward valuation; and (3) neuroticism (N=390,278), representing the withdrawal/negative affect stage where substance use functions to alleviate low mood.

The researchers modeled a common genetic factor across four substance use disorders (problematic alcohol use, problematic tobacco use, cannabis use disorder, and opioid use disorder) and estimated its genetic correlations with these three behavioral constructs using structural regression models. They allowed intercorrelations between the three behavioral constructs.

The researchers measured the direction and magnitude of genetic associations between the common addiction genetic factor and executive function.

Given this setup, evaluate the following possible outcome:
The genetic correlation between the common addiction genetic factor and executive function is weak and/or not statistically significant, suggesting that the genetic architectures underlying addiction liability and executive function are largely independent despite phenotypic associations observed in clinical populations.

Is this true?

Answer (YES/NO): NO